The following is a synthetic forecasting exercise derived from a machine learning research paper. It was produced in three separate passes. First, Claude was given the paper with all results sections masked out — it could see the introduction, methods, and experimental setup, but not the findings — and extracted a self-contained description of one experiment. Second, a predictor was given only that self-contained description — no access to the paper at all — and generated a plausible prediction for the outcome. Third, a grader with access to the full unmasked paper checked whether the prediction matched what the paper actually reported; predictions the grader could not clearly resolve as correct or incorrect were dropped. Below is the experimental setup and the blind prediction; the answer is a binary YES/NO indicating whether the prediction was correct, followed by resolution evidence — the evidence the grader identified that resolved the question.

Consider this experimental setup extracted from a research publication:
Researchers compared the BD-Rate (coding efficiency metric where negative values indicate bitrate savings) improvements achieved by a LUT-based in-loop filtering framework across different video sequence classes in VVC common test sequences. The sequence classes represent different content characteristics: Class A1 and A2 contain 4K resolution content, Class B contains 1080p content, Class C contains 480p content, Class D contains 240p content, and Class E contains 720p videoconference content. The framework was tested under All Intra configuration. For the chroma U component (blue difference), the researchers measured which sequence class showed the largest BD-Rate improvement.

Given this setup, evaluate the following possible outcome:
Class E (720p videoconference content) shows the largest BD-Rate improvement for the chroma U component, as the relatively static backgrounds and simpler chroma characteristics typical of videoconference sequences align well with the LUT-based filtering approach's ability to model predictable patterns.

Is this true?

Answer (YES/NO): NO